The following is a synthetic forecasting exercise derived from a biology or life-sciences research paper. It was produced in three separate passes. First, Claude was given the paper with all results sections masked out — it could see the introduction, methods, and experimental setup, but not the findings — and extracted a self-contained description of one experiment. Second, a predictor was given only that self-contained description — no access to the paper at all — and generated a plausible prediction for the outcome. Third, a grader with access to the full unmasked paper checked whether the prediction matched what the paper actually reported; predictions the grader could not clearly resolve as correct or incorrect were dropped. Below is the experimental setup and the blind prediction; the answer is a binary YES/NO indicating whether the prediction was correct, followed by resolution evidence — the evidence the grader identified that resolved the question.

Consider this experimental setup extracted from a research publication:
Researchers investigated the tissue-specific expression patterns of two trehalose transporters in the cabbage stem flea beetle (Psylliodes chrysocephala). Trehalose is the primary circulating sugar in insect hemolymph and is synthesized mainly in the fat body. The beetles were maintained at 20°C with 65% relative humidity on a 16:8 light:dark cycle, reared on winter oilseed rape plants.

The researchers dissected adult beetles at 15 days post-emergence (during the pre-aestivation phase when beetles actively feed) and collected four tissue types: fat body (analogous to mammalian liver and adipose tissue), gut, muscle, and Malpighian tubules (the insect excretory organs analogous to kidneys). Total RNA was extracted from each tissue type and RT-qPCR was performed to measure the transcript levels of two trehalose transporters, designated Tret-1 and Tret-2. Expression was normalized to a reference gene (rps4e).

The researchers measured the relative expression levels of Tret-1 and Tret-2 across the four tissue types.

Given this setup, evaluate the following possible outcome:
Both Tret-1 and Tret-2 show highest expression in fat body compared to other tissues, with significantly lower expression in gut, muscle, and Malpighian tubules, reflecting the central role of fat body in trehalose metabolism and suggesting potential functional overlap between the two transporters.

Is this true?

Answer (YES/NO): NO